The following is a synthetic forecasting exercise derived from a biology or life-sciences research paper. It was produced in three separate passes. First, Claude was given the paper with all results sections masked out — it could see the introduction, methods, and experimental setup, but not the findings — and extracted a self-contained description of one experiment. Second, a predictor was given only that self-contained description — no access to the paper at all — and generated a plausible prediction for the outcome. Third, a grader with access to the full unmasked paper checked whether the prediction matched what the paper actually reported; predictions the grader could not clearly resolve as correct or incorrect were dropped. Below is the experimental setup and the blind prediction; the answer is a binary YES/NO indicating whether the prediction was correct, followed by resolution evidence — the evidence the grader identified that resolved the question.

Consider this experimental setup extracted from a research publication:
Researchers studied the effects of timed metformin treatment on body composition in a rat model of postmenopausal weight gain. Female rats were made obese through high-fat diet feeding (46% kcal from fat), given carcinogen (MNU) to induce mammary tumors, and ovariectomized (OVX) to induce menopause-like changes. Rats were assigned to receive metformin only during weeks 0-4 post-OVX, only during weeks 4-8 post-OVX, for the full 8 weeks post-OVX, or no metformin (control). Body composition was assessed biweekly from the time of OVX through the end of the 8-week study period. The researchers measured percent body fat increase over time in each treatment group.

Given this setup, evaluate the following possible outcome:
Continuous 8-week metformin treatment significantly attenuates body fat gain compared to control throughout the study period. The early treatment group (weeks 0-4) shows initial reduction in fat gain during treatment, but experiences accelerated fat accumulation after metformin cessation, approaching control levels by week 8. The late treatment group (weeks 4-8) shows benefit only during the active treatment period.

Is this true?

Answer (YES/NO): NO